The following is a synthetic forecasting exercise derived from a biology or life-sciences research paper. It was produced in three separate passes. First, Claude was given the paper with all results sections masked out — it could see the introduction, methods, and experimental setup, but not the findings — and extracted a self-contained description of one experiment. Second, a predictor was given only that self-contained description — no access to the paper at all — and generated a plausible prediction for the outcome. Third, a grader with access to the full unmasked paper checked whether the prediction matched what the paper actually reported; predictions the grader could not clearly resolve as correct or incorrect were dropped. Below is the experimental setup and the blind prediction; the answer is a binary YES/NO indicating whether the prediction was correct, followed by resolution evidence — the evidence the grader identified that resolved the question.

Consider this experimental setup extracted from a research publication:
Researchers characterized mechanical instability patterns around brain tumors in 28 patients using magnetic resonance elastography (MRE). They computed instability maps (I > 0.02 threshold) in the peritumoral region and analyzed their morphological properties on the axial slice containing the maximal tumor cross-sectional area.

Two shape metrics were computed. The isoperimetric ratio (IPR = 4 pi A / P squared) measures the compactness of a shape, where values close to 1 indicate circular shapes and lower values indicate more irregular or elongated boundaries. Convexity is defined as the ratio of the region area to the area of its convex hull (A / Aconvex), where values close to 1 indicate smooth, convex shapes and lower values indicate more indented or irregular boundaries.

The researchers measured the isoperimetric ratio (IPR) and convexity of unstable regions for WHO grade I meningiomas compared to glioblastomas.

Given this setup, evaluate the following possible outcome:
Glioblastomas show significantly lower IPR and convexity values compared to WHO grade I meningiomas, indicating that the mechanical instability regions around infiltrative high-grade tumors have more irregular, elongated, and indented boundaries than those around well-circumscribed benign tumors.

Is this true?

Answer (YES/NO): NO